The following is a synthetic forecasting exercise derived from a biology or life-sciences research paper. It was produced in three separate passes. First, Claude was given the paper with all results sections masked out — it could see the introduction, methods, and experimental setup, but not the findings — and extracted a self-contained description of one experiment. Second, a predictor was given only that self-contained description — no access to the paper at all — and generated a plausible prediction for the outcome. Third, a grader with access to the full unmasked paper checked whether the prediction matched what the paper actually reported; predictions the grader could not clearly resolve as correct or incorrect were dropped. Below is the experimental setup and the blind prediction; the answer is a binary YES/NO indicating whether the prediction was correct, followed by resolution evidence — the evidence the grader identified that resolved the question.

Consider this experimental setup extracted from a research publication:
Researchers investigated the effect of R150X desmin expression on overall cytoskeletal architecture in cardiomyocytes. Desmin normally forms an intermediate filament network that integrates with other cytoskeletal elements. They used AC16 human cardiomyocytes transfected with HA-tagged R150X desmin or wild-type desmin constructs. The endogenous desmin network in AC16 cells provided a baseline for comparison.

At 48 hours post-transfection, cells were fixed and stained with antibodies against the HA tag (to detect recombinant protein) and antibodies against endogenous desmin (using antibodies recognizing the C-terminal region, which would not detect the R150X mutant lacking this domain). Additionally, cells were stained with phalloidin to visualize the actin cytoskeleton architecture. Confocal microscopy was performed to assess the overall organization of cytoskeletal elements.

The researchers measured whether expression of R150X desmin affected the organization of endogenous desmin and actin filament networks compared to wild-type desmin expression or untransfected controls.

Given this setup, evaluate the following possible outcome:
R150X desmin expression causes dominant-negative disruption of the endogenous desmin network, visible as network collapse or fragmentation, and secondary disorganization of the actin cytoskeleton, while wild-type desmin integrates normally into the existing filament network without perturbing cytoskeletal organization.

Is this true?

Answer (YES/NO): YES